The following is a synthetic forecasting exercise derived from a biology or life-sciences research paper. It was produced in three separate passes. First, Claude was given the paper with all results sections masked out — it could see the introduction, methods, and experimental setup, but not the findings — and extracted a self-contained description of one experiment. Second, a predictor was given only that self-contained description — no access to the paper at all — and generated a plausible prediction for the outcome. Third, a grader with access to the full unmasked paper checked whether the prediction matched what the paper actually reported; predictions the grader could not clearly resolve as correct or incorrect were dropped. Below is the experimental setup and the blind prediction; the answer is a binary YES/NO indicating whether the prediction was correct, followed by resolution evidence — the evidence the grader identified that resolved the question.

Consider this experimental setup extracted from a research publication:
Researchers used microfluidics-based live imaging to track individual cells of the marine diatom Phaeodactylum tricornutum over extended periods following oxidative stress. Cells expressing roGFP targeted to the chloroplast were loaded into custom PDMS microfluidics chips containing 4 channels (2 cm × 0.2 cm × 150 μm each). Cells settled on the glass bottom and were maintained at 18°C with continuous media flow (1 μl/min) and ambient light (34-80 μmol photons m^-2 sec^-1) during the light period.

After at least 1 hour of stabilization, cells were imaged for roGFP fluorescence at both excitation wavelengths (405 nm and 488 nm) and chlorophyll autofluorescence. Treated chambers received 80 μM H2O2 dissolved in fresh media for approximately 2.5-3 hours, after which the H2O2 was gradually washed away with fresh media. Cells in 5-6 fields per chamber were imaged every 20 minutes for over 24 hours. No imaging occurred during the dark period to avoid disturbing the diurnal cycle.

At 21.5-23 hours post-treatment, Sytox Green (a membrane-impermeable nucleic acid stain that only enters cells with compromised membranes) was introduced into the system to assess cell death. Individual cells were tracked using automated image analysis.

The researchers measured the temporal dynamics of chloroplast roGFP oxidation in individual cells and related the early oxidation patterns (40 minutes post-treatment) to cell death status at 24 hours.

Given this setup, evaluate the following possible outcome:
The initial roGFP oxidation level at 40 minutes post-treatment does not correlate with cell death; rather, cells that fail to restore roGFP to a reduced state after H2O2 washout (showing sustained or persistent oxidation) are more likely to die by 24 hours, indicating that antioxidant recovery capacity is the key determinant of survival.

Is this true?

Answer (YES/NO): NO